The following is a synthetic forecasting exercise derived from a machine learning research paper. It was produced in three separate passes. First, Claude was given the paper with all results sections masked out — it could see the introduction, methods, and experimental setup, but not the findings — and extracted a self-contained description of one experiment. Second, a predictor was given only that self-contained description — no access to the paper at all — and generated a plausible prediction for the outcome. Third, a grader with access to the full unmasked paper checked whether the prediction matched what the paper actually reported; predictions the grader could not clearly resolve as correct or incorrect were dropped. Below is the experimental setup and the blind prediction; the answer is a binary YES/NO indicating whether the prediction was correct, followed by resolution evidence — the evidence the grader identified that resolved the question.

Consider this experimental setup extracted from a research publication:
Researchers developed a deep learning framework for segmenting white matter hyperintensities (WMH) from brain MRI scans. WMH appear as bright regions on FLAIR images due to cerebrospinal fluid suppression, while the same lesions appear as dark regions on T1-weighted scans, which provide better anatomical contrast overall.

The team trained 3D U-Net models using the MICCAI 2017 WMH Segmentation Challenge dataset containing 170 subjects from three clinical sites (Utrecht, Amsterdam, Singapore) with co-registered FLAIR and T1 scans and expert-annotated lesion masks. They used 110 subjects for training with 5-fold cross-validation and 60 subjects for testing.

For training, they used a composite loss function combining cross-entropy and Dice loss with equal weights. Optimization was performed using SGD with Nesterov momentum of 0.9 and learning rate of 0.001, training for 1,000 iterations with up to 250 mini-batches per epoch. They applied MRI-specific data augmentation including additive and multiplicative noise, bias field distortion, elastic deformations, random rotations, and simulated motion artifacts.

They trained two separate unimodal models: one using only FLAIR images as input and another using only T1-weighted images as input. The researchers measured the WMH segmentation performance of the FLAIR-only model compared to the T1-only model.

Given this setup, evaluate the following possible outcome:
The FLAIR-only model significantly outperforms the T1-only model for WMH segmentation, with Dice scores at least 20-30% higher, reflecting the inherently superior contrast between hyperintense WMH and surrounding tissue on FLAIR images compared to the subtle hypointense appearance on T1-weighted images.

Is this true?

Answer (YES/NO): YES